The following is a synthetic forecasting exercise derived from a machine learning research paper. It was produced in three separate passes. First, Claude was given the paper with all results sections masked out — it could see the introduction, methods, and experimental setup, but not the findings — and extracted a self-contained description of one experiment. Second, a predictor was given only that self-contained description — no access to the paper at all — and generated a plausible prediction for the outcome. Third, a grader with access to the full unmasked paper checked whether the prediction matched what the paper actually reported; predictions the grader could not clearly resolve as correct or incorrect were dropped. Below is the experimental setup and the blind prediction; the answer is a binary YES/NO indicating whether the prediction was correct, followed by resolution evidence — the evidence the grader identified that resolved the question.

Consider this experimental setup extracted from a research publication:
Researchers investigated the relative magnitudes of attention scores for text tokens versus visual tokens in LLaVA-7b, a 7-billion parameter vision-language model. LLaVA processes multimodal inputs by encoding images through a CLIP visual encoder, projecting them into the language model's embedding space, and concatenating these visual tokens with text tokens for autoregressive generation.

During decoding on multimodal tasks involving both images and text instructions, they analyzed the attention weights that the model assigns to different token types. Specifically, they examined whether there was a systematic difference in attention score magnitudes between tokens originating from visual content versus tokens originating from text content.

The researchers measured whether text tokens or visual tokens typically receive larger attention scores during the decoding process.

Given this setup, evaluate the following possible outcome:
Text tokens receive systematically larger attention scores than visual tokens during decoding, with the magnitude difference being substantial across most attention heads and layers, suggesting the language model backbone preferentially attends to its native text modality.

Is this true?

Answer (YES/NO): YES